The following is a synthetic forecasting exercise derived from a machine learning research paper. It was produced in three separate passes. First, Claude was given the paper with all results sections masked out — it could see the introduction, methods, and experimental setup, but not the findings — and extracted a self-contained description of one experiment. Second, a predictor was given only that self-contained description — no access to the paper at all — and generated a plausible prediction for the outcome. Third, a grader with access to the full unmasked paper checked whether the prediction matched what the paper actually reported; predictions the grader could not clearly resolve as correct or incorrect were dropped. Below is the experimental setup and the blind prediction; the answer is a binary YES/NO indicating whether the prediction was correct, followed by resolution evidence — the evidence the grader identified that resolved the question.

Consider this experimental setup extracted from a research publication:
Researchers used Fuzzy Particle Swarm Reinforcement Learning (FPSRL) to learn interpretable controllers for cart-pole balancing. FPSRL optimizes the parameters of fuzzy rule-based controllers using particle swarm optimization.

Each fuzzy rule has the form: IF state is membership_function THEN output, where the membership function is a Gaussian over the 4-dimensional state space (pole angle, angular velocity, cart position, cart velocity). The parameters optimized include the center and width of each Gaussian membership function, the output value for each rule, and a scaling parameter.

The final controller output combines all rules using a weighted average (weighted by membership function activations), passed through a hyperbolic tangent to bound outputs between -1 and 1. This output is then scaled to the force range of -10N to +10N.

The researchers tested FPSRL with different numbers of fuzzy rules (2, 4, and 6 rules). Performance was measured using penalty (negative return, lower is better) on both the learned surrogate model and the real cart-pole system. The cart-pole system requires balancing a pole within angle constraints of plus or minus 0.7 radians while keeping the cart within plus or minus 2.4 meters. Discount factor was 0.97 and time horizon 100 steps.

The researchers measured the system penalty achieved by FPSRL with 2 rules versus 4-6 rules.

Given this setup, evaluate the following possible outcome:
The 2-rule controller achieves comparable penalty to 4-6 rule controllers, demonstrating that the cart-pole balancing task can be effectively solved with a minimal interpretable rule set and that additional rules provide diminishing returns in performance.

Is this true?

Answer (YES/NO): YES